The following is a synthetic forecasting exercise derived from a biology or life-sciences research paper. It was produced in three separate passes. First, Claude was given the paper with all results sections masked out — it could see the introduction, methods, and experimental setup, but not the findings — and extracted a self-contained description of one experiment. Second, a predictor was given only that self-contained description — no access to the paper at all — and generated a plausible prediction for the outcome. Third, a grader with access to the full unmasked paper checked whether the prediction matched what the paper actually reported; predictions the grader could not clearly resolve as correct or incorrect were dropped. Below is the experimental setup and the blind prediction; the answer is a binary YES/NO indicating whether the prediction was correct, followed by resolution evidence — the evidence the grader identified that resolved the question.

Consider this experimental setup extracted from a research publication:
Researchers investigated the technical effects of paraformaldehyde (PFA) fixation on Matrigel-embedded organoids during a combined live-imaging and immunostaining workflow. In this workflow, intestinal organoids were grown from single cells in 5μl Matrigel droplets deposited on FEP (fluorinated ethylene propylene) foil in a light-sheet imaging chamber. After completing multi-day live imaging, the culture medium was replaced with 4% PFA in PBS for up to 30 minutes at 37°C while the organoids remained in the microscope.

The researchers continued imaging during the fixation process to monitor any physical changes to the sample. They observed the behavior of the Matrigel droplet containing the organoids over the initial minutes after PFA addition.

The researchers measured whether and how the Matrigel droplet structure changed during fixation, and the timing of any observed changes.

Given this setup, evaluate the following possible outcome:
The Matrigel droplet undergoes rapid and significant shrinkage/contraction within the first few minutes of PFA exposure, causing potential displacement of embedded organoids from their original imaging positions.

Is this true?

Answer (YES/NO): NO